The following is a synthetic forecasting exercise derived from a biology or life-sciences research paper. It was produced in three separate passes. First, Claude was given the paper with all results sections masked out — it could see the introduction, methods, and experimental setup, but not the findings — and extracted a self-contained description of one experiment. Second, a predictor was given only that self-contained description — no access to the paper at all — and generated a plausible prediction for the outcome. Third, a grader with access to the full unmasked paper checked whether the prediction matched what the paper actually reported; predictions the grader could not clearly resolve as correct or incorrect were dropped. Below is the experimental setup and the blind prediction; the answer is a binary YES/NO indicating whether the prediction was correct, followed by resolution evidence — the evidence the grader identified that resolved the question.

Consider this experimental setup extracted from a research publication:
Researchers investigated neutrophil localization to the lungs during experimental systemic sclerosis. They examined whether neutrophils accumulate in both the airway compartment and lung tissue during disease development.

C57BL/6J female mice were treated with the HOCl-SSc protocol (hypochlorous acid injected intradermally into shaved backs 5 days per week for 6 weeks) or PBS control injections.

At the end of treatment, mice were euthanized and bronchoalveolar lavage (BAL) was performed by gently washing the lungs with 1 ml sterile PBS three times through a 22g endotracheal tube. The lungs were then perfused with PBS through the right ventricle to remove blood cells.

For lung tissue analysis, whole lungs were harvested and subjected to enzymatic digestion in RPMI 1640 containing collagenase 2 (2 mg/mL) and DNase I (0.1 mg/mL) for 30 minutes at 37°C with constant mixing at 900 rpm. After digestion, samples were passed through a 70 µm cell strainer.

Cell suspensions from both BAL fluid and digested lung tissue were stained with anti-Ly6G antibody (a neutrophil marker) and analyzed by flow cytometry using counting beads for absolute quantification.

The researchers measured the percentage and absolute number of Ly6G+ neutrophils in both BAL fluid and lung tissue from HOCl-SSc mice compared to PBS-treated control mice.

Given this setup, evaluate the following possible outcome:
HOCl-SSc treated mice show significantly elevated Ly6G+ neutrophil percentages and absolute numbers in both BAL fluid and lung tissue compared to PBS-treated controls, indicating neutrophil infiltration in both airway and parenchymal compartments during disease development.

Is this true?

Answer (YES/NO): NO